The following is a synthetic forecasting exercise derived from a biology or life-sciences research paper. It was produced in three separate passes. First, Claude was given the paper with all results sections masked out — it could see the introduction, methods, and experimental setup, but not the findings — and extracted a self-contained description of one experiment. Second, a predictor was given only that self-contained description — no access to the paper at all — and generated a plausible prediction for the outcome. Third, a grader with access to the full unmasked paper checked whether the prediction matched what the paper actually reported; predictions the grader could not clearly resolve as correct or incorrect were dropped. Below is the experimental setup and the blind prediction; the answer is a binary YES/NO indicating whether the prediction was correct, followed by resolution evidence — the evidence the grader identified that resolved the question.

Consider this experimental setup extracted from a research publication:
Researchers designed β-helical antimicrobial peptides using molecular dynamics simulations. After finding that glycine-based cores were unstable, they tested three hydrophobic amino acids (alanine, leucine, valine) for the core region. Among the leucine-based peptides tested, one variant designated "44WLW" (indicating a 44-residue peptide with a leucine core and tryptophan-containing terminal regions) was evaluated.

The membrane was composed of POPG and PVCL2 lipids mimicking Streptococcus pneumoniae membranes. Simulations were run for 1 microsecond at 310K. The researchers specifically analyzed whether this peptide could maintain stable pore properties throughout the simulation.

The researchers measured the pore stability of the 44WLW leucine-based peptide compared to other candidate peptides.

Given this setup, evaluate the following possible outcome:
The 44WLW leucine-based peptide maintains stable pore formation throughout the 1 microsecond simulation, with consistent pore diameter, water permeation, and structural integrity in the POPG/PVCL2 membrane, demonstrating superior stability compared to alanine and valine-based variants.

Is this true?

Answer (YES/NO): YES